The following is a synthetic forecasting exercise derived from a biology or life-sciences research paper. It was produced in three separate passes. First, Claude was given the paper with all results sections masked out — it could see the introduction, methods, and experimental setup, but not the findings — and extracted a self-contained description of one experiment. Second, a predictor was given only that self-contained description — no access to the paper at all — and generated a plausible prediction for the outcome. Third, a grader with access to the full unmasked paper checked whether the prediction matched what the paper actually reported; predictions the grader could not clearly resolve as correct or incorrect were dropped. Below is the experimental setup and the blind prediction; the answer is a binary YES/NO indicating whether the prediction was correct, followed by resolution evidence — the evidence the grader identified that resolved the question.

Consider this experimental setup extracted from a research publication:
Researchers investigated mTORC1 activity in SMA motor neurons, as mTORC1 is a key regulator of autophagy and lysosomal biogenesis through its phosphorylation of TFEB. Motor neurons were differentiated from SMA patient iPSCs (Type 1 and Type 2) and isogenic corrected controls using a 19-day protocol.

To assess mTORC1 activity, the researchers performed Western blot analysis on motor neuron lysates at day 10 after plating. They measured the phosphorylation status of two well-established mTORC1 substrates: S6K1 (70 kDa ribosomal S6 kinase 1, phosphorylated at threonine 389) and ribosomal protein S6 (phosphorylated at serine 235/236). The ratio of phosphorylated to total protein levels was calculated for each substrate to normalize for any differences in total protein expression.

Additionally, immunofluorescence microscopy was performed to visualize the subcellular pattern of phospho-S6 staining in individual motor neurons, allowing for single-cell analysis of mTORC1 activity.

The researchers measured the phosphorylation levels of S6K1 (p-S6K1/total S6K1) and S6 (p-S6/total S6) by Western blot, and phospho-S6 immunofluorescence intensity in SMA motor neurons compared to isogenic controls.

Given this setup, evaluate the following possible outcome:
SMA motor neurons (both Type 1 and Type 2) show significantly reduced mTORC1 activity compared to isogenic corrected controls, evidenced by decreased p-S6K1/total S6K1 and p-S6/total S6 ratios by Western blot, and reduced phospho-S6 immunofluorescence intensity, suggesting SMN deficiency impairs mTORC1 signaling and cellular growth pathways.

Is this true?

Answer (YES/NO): NO